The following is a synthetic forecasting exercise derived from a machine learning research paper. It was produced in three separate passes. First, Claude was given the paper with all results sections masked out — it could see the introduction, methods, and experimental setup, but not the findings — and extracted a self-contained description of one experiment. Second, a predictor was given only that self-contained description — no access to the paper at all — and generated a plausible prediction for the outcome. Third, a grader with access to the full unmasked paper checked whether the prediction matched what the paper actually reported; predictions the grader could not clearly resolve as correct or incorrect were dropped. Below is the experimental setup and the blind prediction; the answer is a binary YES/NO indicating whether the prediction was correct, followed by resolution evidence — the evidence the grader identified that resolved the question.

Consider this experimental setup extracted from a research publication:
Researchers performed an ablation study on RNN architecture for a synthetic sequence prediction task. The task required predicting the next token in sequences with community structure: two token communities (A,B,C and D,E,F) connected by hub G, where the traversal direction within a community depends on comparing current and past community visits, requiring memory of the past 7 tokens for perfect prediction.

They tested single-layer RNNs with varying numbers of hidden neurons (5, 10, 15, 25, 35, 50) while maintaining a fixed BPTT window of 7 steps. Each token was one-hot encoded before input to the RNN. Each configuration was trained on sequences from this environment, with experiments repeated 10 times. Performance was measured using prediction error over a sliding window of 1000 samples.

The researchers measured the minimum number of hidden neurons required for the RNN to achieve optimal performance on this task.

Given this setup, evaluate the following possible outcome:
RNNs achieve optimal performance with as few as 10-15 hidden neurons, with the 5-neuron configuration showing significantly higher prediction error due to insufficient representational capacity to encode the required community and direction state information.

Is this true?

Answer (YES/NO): NO